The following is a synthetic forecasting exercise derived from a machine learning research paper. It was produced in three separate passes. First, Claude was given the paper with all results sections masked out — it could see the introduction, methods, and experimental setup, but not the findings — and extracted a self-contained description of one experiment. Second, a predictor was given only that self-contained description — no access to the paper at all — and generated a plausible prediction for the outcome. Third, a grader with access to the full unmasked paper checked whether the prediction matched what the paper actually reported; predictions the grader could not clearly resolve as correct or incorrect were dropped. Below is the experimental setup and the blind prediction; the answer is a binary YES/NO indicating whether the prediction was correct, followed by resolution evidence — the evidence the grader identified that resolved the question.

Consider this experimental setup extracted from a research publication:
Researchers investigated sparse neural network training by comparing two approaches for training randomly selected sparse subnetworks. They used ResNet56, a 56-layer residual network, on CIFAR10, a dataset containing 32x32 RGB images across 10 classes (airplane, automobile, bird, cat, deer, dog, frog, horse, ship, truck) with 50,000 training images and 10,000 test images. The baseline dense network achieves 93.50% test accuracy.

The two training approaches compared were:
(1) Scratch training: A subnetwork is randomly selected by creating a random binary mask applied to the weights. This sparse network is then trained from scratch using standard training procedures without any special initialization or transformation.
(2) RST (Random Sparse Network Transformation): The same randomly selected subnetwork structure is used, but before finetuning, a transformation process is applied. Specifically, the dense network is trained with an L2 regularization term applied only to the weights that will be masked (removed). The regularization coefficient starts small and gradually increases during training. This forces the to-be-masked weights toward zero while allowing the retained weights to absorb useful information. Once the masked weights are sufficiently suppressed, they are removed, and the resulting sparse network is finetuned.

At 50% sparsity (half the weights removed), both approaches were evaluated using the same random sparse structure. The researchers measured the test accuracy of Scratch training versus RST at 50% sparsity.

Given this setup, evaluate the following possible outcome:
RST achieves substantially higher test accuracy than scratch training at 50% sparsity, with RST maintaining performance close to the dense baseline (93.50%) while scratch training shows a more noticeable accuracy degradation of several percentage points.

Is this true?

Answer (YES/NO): NO